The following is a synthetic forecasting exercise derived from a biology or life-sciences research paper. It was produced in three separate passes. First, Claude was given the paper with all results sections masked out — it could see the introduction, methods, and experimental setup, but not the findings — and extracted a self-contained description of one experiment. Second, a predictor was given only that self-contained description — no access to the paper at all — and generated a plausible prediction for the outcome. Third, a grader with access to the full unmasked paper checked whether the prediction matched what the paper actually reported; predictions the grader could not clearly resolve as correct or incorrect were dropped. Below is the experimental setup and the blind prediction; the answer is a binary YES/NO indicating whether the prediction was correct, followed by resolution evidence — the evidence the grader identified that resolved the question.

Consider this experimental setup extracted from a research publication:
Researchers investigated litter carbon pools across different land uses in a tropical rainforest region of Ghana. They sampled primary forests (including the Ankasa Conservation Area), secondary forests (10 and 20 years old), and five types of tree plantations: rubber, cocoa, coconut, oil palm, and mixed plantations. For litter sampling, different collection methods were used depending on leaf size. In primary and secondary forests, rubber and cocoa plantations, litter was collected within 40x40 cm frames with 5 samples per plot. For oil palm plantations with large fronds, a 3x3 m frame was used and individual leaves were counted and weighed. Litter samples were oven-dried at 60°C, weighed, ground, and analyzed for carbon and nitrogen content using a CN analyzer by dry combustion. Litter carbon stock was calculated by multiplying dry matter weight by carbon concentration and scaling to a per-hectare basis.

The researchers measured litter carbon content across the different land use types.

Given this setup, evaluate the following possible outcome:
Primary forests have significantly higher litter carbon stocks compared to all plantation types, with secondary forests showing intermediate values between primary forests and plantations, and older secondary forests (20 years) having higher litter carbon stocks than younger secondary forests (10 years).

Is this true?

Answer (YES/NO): NO